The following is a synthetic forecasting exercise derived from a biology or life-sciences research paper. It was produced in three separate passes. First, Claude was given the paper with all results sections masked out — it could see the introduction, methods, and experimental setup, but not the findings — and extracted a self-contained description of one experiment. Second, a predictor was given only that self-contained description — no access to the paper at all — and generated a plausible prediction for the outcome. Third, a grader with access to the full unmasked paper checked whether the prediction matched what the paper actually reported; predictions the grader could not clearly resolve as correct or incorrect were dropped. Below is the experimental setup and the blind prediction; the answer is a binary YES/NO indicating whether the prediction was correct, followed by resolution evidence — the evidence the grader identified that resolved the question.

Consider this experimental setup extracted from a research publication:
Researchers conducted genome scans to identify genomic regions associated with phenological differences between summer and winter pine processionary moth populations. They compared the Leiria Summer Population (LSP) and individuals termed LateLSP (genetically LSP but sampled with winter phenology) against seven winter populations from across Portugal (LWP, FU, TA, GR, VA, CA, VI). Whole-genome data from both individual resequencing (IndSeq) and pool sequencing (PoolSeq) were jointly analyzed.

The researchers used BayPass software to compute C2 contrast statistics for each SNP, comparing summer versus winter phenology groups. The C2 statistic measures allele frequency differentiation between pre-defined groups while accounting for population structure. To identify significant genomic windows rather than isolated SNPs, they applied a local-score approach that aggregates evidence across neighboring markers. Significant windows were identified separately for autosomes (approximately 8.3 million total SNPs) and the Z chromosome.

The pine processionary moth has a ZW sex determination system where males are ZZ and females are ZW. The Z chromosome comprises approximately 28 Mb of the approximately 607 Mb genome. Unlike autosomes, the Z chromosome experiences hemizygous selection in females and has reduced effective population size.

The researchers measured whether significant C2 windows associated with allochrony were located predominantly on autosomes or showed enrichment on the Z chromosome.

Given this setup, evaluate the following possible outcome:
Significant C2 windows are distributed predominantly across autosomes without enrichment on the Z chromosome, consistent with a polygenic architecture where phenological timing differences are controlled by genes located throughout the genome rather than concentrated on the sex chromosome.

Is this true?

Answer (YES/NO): NO